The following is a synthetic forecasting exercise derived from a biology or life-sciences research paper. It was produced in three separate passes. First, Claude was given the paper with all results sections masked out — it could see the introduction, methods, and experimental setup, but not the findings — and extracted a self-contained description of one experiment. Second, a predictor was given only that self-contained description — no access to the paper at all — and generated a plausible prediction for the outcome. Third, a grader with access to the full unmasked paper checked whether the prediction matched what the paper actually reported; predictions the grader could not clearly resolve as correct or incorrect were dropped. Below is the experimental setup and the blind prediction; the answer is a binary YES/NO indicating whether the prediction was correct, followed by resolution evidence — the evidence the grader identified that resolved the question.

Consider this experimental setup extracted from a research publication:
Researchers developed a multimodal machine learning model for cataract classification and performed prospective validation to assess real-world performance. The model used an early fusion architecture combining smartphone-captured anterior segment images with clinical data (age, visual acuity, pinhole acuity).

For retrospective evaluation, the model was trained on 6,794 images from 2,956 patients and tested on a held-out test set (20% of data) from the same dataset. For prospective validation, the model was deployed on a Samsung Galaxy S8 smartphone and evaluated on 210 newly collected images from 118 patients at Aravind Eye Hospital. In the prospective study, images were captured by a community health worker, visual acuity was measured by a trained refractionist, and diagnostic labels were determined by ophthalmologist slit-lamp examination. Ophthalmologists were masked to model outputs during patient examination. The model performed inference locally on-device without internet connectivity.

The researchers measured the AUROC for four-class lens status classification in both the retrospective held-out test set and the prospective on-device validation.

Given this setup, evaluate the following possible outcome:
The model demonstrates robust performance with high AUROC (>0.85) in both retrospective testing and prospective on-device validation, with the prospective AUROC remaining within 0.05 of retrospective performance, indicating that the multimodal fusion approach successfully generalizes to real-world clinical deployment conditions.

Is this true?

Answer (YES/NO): YES